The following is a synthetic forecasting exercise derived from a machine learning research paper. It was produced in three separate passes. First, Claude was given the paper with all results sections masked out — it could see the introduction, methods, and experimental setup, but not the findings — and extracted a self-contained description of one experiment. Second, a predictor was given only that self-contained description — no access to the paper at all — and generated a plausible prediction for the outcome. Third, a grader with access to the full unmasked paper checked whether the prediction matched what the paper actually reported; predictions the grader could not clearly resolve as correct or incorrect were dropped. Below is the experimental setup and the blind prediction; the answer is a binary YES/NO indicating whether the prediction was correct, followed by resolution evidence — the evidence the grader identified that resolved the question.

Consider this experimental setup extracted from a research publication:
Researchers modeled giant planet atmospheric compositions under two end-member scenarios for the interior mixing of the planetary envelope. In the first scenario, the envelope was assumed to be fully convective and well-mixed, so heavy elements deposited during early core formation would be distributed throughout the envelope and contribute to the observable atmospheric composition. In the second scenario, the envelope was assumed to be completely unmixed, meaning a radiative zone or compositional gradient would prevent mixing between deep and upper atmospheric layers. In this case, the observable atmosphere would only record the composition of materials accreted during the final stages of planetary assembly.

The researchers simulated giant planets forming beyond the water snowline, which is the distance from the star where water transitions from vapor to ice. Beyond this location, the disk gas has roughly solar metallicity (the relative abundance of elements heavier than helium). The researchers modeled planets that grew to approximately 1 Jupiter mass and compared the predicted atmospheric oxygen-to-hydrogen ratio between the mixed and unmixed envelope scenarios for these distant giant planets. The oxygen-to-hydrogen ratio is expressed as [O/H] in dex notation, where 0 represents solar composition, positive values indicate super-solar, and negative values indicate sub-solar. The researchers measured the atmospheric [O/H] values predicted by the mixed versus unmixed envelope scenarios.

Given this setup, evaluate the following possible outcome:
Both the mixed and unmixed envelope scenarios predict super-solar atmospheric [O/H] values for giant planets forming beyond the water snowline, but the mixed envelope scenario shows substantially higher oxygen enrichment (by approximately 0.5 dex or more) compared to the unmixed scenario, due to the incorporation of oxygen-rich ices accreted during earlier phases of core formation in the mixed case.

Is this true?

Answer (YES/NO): NO